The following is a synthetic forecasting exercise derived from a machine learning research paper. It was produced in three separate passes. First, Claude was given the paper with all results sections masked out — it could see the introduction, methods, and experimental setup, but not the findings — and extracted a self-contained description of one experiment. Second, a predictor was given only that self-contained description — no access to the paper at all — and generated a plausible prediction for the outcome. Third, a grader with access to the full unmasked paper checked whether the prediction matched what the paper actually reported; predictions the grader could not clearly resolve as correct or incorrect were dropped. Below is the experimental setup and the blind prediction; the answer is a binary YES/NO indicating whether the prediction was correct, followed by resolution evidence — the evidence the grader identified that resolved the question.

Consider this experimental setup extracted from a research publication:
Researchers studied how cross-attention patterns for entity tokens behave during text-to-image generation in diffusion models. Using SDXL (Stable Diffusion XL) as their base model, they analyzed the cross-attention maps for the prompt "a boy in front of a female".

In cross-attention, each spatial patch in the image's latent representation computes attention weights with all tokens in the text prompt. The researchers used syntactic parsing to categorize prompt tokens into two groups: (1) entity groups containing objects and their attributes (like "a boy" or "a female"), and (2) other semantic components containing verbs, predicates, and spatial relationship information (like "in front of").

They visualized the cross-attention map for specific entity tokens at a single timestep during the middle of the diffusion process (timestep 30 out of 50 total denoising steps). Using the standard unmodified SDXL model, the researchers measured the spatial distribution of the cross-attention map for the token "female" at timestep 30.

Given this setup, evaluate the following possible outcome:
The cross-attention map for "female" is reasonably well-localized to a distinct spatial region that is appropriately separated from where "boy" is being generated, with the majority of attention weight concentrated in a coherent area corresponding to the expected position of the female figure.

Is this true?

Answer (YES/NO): NO